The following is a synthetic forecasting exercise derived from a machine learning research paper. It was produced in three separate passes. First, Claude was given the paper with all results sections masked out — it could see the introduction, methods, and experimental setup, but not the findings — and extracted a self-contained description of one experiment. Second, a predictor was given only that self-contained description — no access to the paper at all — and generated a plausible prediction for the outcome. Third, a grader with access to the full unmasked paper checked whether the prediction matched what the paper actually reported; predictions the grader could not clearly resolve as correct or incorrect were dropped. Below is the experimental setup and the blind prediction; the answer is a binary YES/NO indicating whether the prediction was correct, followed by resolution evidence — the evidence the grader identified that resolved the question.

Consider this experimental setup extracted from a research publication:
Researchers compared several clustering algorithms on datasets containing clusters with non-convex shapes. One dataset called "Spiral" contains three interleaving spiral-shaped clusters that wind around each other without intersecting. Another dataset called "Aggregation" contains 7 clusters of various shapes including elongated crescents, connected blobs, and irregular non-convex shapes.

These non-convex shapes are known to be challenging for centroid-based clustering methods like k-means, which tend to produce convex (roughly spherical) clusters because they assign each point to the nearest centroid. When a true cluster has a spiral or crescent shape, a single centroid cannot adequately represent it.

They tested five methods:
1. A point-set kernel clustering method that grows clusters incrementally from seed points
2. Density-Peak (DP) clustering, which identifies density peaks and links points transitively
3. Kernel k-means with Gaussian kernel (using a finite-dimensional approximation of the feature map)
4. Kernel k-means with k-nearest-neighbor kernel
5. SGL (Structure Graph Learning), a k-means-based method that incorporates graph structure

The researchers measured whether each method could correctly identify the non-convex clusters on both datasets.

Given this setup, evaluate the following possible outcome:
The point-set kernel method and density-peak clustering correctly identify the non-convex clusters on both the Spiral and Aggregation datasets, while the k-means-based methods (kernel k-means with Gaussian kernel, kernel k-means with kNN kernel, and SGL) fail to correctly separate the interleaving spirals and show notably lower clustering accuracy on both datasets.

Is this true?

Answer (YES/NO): YES